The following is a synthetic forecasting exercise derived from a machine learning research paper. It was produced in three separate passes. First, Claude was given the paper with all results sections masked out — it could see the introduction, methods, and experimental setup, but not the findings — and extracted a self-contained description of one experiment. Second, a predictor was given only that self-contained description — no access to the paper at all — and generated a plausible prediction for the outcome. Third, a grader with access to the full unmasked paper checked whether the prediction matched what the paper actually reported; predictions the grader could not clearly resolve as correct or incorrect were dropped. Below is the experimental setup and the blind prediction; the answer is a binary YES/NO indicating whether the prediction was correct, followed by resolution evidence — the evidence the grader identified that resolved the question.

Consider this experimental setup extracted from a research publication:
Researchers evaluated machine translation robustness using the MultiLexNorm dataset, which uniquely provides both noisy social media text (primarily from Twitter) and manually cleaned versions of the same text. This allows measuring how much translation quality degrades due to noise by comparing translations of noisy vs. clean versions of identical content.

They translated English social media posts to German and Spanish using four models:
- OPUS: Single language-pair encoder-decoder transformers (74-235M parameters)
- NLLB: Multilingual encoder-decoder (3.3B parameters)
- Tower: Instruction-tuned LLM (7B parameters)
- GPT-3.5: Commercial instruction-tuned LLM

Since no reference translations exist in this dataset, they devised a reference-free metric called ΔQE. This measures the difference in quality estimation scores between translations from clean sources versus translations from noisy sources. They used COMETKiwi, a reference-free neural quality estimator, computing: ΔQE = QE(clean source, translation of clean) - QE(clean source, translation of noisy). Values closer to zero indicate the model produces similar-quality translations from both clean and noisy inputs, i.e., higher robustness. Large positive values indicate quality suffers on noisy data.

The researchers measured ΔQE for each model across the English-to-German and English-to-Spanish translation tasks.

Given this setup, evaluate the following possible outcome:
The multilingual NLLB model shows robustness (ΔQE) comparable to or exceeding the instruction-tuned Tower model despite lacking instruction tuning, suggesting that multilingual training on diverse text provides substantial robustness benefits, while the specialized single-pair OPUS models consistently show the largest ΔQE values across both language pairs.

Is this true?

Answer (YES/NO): NO